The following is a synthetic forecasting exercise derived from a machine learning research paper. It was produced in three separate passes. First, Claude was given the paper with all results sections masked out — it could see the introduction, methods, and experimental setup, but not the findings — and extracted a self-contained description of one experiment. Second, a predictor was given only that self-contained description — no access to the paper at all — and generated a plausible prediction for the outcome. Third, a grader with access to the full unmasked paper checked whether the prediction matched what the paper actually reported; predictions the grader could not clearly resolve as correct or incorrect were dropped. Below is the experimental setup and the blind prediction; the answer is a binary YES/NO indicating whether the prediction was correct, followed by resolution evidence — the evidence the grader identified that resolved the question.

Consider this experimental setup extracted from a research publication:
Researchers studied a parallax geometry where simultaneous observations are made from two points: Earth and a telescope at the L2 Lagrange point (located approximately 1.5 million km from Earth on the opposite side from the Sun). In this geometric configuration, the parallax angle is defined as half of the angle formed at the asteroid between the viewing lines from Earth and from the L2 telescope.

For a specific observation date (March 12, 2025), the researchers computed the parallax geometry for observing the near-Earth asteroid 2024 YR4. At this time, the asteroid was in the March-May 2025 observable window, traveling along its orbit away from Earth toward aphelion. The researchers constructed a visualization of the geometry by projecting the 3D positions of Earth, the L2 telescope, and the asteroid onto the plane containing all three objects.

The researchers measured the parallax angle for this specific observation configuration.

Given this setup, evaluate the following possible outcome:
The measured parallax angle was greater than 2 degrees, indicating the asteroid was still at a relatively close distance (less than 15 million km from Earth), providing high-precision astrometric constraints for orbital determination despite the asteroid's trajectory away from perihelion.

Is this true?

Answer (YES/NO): NO